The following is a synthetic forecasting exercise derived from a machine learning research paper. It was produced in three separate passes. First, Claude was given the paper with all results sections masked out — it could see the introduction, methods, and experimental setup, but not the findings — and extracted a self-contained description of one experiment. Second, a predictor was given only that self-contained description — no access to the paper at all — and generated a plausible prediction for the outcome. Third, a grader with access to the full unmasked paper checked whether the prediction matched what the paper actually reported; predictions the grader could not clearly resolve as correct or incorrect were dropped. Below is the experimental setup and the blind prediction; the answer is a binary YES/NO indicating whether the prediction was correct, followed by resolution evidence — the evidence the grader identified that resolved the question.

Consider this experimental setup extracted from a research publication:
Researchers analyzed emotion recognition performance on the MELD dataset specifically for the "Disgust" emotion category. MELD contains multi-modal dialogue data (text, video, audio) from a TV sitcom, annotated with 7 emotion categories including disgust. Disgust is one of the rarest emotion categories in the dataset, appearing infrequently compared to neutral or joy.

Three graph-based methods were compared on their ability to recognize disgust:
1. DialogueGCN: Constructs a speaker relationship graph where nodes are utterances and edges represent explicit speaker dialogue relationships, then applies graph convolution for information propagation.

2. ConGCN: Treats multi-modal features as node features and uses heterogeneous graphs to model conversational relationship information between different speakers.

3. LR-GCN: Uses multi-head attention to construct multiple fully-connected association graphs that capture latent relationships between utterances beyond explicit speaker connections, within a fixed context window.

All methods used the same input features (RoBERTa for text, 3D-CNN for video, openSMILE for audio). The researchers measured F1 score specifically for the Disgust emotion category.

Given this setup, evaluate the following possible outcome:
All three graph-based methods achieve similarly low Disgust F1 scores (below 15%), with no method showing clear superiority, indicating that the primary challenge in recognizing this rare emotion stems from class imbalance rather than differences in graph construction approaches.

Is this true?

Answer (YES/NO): NO